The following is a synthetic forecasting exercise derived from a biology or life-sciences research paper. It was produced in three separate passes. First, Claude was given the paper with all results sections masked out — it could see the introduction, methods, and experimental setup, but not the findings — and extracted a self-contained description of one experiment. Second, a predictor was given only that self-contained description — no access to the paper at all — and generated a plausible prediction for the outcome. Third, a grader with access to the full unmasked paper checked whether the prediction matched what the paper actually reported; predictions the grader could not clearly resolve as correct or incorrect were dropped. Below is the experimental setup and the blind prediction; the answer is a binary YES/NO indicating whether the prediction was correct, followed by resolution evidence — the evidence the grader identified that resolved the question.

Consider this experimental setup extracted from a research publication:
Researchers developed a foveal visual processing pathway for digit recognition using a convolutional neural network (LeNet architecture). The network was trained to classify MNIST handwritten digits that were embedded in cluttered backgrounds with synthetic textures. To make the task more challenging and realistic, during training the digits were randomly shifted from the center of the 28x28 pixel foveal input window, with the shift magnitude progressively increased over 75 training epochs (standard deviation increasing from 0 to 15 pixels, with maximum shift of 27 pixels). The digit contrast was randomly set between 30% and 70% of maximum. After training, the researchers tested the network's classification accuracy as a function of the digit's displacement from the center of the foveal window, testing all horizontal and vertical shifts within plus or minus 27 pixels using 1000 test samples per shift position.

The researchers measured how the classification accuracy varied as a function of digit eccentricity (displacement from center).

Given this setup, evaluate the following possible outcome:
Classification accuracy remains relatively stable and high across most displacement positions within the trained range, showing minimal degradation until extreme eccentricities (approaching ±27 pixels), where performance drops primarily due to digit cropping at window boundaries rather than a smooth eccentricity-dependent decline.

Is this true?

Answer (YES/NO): NO